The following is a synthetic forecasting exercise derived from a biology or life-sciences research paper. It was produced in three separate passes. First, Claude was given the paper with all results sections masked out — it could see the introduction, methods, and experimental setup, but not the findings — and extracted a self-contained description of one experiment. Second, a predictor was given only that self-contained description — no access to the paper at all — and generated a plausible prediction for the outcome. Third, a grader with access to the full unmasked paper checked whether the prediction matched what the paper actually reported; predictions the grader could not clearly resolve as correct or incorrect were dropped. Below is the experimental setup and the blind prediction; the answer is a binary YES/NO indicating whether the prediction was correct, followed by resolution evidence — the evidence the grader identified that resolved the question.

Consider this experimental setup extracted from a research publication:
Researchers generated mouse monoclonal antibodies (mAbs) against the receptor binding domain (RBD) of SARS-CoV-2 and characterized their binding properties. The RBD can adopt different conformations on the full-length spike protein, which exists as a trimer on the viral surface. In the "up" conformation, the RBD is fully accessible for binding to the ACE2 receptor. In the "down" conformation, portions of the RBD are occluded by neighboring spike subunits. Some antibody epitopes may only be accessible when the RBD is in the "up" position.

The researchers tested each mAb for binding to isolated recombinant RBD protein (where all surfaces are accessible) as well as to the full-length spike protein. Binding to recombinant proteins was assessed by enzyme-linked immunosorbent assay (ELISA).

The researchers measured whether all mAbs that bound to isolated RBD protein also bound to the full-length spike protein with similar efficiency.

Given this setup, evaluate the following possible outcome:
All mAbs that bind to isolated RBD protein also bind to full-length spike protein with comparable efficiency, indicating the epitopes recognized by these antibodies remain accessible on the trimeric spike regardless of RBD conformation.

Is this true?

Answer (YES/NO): NO